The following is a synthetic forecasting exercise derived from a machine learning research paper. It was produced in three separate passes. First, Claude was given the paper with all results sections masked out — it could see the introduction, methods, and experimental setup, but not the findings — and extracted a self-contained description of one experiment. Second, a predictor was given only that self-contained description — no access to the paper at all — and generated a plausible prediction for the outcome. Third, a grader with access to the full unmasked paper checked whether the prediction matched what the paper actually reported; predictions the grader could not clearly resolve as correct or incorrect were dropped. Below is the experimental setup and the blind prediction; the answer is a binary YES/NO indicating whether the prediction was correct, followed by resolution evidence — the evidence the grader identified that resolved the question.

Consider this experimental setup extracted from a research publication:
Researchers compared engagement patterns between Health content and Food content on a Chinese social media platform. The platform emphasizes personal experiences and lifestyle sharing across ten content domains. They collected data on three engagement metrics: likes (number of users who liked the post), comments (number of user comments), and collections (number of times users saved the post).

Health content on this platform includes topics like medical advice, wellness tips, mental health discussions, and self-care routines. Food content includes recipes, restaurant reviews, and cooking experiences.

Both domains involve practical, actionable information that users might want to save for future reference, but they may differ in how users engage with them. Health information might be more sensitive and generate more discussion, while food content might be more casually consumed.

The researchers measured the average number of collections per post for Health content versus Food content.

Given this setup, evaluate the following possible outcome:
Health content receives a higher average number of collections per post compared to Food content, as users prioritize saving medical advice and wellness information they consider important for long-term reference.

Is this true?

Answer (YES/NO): YES